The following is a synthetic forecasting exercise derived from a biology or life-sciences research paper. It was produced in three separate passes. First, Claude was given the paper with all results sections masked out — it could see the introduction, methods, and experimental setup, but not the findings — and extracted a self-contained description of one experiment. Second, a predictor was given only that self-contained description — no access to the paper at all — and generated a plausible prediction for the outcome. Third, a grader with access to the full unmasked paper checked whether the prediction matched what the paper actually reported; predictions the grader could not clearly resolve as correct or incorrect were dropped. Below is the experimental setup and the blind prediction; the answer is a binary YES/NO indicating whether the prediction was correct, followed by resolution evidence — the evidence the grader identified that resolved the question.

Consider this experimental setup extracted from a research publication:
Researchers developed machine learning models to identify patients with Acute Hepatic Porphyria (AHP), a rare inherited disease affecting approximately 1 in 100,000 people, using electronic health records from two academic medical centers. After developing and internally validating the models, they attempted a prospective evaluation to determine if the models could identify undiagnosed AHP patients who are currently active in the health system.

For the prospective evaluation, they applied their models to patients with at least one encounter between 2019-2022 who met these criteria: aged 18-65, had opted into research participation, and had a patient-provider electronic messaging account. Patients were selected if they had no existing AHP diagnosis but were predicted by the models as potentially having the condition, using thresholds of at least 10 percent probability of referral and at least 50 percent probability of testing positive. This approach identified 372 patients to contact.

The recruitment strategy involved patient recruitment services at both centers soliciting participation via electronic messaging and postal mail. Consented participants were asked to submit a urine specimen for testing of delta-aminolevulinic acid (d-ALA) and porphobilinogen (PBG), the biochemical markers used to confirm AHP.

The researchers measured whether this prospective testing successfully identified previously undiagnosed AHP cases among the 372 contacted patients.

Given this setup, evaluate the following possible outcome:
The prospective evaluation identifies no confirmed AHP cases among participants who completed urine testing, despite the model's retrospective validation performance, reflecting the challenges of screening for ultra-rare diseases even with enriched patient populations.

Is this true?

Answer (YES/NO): YES